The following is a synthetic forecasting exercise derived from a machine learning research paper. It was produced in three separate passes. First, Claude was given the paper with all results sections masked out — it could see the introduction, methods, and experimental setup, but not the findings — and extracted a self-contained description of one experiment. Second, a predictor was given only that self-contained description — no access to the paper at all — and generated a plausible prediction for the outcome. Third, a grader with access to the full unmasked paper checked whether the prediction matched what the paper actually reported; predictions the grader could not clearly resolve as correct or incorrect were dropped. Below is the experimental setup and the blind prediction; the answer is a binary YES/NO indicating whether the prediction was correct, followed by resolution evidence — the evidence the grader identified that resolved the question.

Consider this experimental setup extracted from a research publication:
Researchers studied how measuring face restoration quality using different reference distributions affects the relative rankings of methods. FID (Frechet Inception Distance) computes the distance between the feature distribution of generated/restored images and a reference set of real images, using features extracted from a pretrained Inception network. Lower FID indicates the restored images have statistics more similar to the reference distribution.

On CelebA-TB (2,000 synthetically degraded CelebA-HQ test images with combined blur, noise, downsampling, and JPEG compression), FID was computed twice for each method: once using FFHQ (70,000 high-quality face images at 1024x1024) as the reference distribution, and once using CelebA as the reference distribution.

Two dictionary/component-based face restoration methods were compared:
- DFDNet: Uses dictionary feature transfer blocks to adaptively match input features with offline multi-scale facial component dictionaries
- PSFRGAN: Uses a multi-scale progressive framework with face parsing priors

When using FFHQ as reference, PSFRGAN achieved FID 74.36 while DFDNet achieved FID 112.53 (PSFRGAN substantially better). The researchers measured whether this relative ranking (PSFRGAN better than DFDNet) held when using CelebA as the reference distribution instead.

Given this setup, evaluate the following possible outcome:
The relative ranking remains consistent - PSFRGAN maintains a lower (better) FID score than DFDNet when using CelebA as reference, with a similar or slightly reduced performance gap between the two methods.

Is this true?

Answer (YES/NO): NO